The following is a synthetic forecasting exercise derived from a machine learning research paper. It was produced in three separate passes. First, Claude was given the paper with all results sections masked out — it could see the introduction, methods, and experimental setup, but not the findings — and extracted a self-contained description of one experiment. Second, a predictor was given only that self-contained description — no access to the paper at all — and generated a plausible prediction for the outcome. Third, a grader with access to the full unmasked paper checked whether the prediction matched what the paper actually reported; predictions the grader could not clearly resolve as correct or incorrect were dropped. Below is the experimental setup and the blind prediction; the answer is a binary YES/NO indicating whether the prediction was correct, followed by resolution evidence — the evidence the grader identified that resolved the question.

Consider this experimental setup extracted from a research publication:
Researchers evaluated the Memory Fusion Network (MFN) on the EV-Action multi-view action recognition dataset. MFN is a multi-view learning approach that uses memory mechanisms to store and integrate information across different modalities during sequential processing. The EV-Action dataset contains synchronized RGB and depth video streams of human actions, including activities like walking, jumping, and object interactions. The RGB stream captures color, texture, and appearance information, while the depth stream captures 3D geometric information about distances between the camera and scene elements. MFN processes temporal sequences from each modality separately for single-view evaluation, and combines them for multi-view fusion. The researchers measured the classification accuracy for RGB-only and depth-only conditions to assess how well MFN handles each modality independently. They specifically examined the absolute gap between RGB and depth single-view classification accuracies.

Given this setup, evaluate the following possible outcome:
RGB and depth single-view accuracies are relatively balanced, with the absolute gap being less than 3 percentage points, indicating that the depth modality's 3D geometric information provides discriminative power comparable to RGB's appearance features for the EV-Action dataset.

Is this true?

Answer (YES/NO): NO